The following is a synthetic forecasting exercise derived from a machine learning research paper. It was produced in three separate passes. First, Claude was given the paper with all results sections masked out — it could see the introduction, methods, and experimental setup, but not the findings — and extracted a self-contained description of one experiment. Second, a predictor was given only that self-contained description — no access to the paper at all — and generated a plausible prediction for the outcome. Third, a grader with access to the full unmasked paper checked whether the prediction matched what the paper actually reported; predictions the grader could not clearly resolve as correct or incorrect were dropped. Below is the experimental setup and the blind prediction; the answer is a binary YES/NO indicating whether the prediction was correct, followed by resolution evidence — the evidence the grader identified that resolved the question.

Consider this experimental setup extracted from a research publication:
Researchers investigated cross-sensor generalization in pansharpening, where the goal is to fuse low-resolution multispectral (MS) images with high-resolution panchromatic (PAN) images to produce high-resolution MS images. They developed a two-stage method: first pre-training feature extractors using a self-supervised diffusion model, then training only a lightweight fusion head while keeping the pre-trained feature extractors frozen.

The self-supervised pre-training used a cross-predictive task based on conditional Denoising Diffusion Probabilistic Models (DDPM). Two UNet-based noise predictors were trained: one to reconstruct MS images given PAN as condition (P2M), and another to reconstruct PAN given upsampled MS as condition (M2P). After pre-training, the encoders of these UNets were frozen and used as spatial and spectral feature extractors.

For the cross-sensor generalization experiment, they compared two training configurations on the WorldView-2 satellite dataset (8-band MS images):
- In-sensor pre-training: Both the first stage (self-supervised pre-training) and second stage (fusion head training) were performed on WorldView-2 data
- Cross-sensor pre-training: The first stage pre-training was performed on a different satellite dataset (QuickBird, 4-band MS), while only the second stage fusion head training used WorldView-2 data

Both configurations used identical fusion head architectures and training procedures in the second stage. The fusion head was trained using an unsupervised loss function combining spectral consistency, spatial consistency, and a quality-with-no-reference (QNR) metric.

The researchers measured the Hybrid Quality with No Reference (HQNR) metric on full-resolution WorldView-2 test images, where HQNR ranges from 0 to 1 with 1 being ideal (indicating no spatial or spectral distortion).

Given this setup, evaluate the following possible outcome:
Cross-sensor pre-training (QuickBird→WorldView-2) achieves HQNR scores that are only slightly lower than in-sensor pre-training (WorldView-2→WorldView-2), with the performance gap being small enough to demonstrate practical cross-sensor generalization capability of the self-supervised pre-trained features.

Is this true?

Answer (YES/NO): YES